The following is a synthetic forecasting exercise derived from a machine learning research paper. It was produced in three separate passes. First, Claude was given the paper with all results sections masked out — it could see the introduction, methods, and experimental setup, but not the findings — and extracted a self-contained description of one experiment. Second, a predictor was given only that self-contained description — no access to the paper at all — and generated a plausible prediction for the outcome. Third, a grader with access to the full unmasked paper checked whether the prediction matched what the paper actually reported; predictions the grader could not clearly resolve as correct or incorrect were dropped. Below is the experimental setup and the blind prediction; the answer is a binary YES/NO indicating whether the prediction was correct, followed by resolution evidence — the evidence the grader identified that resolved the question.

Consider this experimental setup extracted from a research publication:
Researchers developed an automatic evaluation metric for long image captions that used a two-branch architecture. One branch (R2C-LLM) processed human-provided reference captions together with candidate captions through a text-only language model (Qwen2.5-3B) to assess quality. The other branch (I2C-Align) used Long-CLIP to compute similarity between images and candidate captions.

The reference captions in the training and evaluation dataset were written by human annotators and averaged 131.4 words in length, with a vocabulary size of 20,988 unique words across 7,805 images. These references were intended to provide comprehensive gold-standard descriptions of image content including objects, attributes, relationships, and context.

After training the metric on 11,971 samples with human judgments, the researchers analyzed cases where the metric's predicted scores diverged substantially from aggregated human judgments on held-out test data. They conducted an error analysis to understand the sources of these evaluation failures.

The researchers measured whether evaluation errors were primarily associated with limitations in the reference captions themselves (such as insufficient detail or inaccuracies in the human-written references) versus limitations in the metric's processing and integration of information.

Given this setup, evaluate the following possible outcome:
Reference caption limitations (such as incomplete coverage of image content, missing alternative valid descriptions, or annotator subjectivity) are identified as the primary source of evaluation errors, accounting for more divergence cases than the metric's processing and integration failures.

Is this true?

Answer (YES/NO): YES